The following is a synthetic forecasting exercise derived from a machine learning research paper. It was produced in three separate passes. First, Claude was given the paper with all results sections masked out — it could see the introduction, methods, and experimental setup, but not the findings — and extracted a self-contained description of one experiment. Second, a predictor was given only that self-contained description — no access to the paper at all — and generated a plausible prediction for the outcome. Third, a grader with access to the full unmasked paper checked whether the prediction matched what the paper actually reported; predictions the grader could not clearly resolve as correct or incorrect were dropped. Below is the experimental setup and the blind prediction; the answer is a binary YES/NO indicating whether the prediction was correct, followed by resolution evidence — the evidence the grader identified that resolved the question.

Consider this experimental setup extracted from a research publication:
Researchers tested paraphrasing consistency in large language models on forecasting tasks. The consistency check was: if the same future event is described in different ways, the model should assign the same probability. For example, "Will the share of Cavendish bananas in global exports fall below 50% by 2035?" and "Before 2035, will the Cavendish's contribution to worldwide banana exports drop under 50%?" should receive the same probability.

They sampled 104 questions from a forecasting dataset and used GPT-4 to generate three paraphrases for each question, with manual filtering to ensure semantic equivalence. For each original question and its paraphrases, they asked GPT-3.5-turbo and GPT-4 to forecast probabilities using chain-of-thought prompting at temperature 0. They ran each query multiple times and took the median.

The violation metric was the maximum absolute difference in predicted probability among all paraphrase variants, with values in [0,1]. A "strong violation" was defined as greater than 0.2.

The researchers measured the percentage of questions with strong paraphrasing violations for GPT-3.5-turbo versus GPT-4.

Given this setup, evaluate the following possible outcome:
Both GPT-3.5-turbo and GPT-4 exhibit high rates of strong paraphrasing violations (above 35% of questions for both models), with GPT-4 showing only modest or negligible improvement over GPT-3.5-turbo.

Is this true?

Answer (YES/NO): NO